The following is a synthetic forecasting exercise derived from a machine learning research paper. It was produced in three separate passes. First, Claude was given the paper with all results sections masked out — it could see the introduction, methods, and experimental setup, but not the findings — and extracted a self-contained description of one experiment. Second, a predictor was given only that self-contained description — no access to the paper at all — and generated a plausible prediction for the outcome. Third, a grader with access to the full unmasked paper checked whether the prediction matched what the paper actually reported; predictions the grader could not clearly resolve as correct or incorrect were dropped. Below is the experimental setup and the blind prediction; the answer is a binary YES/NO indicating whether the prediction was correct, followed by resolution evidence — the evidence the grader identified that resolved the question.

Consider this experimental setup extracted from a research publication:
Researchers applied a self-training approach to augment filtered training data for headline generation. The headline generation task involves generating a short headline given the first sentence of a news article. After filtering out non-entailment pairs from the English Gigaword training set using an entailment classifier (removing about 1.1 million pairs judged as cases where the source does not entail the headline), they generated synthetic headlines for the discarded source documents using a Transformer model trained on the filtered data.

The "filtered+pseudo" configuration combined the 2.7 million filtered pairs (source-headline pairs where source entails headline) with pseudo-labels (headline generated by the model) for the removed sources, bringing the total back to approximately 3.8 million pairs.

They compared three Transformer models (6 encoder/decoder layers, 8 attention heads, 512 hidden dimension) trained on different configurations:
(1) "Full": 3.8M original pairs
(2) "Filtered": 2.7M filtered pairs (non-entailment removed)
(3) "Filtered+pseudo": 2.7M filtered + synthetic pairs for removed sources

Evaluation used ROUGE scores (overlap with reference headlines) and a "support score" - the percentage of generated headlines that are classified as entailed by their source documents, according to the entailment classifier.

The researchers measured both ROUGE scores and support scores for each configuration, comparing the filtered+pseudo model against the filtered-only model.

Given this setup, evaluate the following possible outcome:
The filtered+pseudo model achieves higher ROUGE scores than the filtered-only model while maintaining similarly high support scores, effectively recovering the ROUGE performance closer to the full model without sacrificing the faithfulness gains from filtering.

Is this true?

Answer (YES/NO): YES